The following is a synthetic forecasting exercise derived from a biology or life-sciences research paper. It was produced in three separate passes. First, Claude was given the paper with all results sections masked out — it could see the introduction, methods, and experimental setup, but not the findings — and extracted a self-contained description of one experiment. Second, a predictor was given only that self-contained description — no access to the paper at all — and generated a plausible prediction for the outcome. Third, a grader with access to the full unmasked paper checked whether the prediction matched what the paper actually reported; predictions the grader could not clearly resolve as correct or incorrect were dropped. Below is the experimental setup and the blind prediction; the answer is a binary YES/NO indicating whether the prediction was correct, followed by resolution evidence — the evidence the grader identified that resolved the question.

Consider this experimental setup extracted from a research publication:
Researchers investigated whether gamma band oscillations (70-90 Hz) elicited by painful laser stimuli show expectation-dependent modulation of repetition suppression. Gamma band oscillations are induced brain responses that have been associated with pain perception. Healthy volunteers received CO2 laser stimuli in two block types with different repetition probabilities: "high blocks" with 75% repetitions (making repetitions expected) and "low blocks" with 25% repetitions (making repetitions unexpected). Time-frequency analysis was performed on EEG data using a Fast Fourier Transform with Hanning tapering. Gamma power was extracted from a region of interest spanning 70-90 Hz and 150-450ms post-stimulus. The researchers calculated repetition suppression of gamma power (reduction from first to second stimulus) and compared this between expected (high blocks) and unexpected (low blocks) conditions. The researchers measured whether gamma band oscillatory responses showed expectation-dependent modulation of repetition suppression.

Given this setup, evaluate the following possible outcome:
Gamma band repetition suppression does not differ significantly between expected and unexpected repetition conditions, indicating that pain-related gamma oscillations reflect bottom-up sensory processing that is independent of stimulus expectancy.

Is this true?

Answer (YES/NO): YES